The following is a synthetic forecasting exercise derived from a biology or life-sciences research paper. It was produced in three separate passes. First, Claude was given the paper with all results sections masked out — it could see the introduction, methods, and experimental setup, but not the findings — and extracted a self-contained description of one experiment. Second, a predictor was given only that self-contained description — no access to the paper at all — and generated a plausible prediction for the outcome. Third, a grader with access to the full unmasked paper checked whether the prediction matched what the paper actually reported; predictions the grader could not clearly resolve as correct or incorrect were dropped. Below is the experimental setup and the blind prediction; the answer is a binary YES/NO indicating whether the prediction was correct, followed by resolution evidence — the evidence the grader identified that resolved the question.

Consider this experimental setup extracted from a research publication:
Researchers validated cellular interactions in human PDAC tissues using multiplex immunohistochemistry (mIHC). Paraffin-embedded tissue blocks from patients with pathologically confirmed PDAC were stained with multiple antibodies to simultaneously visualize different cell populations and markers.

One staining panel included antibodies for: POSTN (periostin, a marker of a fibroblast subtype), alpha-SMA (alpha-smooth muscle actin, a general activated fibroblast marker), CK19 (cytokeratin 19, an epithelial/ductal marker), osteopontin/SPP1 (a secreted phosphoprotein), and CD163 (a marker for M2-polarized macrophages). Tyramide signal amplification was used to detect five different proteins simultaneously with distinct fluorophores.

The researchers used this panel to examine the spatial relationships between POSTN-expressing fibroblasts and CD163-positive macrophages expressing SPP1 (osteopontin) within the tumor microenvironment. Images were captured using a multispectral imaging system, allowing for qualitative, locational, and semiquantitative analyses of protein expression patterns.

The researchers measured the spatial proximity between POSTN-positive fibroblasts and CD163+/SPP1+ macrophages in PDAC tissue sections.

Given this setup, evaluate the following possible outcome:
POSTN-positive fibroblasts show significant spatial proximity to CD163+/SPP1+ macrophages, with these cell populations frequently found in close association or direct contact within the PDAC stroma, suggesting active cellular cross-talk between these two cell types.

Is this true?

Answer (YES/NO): YES